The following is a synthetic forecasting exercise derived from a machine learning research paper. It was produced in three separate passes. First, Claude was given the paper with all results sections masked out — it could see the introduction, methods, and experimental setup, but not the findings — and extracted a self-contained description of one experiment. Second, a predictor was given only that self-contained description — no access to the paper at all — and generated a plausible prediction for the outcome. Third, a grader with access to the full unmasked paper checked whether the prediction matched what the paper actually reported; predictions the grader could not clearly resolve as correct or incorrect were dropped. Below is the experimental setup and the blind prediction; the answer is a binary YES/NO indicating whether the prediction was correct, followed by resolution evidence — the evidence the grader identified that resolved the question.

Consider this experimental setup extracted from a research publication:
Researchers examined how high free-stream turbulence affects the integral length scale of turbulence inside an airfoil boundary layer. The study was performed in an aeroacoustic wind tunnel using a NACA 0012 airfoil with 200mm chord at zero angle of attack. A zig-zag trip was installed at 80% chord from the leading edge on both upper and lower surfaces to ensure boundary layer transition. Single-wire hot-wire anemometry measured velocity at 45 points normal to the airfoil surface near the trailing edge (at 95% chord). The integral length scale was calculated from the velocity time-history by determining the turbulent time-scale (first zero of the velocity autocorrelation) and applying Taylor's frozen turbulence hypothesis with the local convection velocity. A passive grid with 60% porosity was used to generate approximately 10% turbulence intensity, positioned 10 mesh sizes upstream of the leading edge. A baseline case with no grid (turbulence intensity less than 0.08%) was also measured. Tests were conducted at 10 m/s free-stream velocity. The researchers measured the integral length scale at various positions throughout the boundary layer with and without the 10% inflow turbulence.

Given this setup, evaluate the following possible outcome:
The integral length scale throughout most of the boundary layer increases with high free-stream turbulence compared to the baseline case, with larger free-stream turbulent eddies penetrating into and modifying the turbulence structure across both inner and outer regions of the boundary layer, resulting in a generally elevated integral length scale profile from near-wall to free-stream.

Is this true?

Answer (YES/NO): YES